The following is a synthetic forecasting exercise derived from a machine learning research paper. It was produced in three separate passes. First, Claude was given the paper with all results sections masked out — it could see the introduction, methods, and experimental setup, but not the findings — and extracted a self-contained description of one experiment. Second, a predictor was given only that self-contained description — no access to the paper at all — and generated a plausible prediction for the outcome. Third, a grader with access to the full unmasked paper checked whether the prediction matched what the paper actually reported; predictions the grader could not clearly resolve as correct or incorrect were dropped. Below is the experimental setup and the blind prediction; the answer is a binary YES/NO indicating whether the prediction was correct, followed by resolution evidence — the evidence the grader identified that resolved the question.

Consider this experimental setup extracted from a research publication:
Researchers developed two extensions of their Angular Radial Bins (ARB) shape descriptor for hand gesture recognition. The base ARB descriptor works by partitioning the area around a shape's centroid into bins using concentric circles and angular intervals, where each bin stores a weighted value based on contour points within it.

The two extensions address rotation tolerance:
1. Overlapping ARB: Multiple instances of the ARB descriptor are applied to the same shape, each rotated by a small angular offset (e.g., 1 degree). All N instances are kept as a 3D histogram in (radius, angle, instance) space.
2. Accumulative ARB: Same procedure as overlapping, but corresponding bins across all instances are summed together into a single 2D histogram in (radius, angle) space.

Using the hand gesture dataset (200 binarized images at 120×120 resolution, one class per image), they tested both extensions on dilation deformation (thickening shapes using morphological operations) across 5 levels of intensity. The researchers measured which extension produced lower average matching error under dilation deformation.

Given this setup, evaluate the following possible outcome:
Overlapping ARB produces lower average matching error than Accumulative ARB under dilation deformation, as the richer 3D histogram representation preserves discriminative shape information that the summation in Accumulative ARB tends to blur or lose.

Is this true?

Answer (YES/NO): YES